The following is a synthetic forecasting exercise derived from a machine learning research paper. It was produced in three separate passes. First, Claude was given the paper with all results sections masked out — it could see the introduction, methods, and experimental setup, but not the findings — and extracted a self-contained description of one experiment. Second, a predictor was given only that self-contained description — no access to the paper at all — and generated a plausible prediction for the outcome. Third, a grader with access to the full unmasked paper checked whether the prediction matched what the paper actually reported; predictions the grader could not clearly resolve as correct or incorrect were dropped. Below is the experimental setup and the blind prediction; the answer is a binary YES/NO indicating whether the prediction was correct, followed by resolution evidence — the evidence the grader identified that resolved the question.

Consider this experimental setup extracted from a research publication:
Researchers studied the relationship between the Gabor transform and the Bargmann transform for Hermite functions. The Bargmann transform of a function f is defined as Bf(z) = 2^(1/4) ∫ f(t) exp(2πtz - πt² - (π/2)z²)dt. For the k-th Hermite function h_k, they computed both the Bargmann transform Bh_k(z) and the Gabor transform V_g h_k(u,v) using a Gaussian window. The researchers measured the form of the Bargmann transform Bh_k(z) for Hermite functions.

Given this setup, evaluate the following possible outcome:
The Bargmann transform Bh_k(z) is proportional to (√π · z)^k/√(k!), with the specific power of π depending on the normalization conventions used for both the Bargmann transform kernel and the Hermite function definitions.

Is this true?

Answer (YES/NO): YES